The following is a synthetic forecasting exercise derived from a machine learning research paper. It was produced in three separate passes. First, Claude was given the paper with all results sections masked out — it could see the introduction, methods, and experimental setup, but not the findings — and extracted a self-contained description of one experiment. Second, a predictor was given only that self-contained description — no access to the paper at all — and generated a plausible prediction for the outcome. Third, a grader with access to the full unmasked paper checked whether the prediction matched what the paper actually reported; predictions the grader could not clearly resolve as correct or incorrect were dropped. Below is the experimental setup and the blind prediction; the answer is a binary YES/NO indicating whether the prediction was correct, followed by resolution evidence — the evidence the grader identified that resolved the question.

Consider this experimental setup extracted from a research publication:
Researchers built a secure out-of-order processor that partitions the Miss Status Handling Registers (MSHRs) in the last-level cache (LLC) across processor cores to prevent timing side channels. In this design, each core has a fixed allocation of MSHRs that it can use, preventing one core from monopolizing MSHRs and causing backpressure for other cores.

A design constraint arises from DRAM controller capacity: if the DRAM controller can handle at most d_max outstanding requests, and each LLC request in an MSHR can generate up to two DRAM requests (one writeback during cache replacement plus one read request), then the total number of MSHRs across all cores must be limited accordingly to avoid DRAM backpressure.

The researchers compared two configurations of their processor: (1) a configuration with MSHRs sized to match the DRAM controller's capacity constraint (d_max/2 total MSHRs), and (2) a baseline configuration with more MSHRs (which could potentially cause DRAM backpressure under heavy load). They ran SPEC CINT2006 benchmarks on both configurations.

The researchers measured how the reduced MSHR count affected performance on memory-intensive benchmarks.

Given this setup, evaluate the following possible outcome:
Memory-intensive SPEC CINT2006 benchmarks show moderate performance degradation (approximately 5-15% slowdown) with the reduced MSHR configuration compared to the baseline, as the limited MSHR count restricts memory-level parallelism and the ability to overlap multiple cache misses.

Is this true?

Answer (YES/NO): NO